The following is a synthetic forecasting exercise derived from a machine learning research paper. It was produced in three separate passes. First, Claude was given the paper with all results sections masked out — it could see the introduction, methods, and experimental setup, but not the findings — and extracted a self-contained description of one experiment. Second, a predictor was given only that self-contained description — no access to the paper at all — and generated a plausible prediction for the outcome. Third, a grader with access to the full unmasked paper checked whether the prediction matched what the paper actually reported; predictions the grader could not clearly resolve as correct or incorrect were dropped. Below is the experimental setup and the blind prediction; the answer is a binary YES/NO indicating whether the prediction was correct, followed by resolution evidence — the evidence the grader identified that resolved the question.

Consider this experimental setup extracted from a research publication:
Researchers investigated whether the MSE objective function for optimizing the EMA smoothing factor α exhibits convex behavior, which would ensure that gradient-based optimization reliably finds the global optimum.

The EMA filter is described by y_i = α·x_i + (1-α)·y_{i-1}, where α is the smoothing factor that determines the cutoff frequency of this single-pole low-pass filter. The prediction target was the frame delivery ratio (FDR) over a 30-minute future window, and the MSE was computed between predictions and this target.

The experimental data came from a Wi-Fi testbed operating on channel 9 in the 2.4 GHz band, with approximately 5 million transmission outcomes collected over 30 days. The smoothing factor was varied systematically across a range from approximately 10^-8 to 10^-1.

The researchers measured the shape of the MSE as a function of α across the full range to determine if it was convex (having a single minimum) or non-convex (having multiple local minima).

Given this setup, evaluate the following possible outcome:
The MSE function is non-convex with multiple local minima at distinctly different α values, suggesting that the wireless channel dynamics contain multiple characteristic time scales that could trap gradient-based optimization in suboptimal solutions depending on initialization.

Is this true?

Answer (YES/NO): NO